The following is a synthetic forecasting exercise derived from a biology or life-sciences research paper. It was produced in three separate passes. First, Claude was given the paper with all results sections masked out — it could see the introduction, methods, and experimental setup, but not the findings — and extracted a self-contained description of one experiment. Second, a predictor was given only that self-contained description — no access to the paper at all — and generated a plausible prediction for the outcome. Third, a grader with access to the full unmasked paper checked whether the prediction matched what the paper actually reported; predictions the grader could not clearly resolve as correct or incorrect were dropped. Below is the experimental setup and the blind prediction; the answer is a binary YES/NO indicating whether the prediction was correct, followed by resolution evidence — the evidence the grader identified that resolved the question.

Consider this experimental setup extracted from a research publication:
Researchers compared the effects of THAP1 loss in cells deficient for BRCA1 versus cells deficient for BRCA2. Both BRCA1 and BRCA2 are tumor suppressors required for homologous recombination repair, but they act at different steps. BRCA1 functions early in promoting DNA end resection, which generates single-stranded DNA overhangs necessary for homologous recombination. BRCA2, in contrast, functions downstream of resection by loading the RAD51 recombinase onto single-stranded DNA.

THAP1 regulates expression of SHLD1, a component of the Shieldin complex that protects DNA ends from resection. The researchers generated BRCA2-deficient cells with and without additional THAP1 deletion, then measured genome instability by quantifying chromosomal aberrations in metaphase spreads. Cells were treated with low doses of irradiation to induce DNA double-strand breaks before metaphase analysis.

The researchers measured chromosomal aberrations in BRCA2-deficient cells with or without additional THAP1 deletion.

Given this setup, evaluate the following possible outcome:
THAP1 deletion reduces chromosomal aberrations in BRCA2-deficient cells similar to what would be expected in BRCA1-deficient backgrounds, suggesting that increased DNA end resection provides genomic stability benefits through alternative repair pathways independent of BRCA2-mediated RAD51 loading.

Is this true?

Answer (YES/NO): NO